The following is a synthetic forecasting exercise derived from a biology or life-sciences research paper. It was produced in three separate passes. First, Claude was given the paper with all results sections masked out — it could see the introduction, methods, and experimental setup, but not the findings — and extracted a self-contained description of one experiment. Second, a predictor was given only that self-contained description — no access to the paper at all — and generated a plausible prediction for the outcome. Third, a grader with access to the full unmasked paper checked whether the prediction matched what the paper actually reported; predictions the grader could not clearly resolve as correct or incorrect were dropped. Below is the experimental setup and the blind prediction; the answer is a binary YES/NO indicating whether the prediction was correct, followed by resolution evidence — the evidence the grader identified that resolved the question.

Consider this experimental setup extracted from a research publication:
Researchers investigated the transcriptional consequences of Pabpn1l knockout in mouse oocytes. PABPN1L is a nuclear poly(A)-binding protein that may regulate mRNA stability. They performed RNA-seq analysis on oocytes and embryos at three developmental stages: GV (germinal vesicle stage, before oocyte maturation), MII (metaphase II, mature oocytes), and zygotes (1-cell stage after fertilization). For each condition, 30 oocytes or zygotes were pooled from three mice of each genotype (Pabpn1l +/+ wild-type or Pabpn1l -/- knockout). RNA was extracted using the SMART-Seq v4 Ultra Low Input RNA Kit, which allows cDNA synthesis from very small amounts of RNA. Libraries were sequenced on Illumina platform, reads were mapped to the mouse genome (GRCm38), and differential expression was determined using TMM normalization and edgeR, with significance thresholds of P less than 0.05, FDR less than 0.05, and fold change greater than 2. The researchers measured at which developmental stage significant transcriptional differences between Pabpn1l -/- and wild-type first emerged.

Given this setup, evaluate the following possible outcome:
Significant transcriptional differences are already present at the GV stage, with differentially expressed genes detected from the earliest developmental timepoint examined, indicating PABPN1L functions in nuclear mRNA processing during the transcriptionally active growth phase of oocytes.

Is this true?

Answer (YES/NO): NO